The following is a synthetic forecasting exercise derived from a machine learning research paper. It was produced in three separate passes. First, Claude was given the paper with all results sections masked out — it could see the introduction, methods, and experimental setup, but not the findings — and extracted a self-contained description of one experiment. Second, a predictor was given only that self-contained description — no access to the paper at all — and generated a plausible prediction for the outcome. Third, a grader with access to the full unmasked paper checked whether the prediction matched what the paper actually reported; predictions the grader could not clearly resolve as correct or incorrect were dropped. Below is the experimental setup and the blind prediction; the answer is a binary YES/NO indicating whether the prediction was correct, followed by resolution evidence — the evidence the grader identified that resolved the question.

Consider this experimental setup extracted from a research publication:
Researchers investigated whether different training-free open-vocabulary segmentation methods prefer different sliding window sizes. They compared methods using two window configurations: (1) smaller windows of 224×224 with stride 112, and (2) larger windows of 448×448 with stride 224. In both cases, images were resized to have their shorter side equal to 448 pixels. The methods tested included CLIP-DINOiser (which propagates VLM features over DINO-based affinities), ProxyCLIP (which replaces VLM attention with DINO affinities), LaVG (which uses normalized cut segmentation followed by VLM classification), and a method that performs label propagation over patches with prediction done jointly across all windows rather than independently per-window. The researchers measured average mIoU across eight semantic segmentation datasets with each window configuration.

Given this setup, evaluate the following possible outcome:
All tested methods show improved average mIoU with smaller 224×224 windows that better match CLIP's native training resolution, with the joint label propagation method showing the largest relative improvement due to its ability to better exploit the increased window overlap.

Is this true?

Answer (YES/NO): NO